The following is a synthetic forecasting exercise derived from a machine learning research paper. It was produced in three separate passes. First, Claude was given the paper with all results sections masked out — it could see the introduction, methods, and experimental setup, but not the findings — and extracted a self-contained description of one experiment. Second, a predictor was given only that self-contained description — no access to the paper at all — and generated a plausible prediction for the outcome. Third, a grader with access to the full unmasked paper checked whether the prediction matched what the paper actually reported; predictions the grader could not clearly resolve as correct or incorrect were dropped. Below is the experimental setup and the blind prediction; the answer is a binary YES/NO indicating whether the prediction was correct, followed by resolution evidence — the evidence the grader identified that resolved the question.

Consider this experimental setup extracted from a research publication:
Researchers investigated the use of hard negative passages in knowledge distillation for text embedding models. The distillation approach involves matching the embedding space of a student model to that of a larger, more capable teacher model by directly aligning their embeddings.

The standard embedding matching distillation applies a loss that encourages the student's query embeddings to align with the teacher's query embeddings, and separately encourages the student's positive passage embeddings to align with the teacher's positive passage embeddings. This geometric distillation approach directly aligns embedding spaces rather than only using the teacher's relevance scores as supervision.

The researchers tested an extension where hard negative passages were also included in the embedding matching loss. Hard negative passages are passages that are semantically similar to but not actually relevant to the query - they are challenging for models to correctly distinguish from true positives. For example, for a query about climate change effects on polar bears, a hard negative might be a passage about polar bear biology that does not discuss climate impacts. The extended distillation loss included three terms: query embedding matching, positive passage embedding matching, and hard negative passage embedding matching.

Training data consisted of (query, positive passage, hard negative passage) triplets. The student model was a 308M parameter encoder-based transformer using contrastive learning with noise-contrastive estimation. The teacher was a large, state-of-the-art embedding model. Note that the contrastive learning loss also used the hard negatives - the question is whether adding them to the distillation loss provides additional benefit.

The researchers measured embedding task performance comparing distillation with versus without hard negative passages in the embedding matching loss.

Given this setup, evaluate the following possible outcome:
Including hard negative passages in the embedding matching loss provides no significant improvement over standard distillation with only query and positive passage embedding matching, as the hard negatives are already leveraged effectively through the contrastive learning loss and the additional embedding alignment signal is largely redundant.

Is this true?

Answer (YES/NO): NO